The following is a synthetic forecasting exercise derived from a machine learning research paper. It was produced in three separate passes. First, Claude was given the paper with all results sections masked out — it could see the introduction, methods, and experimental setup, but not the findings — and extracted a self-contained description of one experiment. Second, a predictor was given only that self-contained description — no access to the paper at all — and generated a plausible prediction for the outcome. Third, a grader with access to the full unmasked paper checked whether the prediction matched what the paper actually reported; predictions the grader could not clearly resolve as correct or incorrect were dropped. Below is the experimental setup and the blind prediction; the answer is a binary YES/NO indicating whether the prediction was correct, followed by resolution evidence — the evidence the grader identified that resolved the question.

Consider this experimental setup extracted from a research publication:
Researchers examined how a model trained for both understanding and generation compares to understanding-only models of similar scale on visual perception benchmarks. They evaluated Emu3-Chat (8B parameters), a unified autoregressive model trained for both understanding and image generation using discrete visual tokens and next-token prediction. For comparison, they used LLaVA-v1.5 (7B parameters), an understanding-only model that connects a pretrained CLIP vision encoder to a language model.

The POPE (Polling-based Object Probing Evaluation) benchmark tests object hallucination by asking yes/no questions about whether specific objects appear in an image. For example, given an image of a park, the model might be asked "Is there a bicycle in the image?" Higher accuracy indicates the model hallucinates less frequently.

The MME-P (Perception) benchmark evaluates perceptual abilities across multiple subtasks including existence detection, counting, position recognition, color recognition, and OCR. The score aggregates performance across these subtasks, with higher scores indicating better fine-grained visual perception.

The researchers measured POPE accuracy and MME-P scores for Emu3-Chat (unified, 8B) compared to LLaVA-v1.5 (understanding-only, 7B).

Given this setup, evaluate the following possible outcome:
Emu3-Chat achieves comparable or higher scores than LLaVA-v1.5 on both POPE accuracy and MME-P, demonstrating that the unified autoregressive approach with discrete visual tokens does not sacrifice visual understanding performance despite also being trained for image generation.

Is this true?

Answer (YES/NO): NO